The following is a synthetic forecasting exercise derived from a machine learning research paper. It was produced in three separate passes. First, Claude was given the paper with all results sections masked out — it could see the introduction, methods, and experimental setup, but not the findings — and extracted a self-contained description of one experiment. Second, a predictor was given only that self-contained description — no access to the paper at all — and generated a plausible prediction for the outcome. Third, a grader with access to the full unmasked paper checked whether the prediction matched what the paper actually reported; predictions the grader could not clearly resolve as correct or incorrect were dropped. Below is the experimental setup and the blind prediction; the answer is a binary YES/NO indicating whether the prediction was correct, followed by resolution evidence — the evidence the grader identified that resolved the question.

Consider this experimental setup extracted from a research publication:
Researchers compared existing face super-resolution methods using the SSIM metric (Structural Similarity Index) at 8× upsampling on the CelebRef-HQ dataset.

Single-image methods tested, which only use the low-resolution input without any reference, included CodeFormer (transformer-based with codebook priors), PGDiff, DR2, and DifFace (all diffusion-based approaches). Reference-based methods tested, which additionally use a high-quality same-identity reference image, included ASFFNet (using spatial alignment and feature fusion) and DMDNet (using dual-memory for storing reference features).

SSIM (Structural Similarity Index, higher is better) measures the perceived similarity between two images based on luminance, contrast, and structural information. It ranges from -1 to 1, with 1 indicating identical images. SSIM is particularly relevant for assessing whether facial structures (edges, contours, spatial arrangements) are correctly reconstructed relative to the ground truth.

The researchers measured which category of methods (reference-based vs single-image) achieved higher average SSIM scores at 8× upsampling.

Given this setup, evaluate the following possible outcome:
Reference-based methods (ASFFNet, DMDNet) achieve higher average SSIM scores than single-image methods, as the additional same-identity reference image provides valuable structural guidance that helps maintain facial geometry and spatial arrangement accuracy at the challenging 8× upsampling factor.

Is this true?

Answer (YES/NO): NO